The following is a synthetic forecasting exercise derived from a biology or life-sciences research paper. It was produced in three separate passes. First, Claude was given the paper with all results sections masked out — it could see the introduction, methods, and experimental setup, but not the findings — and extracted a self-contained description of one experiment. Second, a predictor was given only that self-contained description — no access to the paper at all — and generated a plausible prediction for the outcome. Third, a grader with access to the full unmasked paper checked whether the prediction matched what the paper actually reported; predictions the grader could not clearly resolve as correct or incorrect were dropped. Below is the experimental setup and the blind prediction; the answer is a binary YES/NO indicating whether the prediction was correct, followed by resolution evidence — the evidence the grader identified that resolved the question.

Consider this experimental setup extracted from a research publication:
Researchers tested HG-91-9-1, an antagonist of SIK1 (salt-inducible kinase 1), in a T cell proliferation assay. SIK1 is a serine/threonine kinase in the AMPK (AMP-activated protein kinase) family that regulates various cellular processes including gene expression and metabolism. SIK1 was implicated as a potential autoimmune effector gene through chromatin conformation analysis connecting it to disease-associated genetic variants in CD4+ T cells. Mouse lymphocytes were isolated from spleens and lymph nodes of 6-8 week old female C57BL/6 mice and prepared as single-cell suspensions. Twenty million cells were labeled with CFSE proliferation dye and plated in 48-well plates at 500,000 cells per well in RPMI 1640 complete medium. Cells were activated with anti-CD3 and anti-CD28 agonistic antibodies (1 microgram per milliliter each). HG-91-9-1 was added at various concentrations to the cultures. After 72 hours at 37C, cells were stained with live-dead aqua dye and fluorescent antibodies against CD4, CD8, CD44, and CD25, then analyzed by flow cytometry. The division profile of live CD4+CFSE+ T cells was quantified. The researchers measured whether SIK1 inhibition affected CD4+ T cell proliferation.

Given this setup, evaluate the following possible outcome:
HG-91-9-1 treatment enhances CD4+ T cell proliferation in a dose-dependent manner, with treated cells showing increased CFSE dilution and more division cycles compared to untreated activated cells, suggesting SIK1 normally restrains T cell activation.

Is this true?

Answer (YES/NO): NO